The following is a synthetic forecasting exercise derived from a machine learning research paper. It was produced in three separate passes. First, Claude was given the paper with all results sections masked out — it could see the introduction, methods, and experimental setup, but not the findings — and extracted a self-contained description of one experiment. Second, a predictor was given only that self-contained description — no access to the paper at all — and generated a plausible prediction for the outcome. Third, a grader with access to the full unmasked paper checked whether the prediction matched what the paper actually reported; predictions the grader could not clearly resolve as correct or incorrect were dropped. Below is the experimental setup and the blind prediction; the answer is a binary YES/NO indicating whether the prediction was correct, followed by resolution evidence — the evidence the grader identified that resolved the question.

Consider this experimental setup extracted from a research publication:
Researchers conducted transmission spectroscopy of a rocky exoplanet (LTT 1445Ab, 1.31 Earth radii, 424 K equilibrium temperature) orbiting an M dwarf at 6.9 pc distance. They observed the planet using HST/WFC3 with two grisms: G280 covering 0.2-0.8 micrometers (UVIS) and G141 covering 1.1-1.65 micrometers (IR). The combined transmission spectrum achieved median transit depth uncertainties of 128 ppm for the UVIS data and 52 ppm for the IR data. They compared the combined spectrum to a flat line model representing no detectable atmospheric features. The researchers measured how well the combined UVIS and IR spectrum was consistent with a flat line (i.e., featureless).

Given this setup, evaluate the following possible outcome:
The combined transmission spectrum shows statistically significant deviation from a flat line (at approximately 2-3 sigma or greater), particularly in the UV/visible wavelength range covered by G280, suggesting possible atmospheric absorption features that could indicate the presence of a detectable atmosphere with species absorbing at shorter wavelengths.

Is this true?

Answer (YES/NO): NO